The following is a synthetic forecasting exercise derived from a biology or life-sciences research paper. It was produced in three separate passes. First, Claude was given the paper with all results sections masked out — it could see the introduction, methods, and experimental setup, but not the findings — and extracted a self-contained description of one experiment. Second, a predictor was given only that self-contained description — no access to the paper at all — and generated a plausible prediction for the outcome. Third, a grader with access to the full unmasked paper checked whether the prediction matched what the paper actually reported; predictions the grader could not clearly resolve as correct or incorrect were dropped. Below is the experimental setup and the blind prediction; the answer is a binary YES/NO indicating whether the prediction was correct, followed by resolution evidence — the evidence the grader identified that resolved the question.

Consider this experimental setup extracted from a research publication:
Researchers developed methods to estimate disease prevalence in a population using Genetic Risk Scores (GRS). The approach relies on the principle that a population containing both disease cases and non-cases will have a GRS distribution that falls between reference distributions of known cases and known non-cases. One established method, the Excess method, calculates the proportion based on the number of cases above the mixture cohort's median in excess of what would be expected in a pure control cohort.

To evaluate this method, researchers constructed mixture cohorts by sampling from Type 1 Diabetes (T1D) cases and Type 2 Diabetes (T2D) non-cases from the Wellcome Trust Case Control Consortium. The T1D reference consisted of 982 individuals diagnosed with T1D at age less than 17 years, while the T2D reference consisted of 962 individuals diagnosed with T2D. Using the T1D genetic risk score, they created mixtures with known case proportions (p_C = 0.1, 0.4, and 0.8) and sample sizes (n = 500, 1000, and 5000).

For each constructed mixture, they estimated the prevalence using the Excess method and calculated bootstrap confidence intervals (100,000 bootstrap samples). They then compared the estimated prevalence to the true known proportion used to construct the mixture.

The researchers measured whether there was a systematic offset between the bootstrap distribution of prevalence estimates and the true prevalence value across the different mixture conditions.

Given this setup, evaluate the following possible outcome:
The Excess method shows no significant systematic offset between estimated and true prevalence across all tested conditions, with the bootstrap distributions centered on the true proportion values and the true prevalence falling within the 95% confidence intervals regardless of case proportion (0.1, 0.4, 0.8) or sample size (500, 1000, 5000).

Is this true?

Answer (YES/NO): NO